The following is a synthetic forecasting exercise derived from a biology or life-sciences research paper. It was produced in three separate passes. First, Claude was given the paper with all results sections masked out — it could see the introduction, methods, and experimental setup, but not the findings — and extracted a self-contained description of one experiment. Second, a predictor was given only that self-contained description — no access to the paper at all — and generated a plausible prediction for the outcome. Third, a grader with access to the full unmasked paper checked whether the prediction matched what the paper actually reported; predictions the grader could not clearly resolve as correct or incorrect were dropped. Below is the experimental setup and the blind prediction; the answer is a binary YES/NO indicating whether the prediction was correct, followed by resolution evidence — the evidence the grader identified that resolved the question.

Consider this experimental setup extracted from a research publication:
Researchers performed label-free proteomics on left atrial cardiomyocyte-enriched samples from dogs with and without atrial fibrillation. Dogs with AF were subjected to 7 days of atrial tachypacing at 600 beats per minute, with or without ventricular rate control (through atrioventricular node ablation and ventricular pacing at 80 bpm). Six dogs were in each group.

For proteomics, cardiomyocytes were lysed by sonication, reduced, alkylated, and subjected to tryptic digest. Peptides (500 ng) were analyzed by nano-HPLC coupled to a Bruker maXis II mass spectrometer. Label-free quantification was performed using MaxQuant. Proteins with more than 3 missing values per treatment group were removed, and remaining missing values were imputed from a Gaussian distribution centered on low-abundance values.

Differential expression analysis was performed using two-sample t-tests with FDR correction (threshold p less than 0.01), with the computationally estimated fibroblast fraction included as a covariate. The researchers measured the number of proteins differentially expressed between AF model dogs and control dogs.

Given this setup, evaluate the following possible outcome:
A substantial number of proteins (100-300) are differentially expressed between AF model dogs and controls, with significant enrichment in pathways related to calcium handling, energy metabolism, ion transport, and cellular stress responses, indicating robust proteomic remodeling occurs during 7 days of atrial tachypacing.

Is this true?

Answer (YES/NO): NO